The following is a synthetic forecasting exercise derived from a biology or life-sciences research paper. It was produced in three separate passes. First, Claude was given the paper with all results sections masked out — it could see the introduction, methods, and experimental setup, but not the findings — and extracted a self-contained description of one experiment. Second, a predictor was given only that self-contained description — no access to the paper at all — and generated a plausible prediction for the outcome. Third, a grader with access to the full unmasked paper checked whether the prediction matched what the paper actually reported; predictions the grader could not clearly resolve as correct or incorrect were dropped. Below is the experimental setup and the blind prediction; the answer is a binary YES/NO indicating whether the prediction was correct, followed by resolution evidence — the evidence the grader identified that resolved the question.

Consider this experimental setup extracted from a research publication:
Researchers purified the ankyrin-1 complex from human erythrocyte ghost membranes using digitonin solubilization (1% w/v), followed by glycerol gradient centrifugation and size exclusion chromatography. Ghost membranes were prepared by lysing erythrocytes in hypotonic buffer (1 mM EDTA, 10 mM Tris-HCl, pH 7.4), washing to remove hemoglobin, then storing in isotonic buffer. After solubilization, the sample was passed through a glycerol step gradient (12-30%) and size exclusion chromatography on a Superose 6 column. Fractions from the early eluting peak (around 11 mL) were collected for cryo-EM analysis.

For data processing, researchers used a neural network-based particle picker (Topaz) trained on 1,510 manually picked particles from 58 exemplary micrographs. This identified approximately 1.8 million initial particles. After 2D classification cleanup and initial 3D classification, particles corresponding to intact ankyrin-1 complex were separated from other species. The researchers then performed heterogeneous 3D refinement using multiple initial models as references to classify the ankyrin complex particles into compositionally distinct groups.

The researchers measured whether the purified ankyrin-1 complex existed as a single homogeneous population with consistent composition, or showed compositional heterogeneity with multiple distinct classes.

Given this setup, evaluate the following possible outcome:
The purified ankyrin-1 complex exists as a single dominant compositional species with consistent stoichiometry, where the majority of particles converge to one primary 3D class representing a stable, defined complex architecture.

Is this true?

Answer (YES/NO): NO